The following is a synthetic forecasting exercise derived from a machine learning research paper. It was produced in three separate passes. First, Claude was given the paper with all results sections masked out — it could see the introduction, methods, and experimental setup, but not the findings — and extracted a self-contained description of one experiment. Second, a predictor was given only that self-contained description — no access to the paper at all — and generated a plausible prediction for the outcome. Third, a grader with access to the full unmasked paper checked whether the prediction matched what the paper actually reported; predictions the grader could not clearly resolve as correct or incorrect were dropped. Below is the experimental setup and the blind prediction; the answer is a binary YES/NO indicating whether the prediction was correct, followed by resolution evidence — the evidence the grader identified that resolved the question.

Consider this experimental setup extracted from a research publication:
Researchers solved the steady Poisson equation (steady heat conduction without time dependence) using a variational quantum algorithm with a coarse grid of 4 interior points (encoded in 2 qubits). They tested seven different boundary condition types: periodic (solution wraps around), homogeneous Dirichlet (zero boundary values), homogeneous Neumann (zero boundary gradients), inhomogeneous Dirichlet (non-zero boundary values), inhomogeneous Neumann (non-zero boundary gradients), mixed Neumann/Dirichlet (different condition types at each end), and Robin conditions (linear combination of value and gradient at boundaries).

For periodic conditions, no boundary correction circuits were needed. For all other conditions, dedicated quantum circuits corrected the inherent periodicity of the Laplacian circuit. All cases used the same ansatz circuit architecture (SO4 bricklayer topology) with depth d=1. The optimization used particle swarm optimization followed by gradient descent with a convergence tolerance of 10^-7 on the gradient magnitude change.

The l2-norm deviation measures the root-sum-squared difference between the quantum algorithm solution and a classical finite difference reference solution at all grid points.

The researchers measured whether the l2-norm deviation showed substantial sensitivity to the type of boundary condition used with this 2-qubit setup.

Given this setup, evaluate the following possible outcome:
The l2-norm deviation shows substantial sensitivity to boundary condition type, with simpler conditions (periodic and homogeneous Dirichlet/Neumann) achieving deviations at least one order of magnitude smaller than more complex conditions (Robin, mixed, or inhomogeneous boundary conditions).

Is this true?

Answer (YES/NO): NO